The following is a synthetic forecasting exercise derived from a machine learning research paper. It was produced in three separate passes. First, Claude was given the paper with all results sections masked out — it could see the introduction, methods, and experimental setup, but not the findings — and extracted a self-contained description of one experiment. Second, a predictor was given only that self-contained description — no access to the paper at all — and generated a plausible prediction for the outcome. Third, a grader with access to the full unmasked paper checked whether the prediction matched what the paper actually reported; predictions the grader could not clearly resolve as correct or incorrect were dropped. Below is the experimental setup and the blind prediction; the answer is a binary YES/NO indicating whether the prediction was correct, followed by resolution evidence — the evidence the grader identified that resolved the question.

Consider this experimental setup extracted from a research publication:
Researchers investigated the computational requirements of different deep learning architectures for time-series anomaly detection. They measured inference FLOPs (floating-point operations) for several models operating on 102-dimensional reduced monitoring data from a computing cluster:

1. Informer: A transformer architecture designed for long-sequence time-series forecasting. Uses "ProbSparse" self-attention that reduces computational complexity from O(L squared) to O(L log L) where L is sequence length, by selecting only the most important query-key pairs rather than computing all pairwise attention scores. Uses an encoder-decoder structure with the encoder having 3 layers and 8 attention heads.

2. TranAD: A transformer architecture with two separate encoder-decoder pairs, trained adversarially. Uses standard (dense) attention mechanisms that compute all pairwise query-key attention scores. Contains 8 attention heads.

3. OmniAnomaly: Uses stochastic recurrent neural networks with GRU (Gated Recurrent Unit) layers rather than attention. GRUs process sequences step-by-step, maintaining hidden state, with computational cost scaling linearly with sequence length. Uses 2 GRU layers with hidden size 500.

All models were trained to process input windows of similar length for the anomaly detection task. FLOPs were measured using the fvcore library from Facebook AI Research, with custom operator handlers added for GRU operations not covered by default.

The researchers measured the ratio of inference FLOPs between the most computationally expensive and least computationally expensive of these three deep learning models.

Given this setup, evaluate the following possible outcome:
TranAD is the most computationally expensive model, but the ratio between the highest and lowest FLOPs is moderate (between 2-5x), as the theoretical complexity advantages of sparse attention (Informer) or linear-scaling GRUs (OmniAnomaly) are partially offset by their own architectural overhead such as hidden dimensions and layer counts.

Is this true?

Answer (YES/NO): NO